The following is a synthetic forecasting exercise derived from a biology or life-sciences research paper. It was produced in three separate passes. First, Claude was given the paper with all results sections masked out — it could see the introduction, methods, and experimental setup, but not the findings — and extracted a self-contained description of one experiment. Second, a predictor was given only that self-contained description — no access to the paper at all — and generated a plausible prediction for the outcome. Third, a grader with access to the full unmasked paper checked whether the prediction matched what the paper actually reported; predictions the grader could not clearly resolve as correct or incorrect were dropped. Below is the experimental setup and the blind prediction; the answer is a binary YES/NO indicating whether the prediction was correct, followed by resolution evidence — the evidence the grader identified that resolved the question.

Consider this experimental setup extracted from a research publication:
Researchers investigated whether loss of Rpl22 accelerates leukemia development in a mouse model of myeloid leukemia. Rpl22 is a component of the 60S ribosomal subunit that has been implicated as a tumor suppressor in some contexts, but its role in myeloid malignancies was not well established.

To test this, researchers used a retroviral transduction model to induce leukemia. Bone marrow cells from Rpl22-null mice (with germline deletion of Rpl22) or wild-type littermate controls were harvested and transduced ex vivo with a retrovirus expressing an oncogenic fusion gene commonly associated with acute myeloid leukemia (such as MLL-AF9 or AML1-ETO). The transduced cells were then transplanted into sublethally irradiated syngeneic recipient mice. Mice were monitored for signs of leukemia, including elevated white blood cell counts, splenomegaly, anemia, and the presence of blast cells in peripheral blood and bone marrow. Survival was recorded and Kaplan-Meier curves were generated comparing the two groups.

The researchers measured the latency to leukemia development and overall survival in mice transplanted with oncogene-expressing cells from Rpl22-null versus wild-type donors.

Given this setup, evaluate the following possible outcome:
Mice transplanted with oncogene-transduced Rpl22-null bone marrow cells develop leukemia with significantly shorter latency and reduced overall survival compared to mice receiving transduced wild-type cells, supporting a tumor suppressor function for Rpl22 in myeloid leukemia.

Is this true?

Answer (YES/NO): YES